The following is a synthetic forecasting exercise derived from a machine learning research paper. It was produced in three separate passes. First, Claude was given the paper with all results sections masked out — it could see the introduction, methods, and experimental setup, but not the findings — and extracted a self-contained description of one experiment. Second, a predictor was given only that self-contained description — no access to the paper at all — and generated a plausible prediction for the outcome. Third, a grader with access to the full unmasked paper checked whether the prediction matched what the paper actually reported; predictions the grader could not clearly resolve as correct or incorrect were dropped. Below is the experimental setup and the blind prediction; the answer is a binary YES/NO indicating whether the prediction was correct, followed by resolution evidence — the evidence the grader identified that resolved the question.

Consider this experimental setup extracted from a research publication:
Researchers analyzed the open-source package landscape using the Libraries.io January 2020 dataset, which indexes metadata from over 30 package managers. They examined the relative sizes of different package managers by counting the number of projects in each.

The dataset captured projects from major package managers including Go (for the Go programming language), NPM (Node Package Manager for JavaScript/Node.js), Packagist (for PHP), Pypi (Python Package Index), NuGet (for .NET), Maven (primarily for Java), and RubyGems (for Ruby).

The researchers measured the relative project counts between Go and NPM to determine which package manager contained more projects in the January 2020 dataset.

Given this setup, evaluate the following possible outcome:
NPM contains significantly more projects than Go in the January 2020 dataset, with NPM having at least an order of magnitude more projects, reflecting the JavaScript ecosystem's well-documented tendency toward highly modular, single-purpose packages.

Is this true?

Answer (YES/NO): NO